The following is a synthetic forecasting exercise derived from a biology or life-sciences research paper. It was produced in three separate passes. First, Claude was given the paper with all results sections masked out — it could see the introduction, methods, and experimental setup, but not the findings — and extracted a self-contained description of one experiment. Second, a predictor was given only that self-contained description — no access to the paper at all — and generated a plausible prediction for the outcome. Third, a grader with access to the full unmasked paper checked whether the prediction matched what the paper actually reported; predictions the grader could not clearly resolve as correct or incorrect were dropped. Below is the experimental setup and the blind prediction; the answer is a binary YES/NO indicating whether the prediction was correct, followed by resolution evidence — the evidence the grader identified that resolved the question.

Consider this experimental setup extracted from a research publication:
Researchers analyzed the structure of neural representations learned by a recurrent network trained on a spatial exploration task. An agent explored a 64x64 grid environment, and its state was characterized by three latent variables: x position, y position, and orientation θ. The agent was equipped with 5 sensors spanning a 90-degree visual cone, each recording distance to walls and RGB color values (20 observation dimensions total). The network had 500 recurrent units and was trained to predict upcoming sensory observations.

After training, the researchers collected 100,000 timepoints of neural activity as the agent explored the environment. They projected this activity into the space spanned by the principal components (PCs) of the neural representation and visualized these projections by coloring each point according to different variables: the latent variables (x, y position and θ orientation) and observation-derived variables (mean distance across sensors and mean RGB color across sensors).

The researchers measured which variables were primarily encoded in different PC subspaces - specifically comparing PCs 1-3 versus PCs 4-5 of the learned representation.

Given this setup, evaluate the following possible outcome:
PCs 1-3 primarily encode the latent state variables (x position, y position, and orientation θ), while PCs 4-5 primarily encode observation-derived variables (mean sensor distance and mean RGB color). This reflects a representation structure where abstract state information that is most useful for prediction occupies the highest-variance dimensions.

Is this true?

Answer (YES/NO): NO